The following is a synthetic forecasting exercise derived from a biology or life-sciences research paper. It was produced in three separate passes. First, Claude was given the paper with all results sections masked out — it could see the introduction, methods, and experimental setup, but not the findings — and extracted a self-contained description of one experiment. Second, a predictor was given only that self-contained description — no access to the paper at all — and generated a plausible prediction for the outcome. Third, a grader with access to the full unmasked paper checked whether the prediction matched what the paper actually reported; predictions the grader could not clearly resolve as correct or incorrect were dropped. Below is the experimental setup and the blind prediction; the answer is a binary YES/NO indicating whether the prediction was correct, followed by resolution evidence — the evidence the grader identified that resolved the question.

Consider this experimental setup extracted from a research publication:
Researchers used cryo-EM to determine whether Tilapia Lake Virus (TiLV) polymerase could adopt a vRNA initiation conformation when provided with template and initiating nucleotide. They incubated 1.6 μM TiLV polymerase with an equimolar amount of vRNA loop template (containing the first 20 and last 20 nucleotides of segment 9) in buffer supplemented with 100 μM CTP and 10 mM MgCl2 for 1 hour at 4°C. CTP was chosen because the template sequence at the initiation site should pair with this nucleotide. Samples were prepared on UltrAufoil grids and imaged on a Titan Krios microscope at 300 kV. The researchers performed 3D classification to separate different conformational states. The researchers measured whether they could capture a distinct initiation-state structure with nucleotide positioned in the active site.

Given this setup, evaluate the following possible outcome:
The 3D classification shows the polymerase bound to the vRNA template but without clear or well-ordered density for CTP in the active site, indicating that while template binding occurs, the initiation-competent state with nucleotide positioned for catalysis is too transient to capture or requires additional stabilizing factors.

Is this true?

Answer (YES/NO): NO